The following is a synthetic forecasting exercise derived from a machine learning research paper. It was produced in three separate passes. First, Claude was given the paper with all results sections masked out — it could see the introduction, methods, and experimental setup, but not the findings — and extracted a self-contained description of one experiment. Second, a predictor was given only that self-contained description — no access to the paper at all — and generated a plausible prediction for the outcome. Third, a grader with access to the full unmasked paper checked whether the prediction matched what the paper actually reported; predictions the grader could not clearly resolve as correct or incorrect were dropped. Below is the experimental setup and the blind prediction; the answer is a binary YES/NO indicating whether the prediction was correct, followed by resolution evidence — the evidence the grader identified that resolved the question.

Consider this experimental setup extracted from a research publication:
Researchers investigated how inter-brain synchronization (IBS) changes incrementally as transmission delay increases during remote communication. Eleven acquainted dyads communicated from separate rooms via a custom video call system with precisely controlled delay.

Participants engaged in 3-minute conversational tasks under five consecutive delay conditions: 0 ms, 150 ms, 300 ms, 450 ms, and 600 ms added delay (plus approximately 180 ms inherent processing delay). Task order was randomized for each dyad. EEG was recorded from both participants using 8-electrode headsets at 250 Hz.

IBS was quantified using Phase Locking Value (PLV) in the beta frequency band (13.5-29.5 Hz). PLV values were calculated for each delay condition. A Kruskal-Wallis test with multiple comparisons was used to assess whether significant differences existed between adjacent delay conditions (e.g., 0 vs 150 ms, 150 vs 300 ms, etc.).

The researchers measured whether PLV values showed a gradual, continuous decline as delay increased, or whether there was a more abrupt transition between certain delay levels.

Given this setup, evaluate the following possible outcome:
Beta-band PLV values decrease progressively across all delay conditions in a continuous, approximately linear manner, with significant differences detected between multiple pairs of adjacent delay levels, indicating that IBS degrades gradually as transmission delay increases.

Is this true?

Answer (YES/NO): NO